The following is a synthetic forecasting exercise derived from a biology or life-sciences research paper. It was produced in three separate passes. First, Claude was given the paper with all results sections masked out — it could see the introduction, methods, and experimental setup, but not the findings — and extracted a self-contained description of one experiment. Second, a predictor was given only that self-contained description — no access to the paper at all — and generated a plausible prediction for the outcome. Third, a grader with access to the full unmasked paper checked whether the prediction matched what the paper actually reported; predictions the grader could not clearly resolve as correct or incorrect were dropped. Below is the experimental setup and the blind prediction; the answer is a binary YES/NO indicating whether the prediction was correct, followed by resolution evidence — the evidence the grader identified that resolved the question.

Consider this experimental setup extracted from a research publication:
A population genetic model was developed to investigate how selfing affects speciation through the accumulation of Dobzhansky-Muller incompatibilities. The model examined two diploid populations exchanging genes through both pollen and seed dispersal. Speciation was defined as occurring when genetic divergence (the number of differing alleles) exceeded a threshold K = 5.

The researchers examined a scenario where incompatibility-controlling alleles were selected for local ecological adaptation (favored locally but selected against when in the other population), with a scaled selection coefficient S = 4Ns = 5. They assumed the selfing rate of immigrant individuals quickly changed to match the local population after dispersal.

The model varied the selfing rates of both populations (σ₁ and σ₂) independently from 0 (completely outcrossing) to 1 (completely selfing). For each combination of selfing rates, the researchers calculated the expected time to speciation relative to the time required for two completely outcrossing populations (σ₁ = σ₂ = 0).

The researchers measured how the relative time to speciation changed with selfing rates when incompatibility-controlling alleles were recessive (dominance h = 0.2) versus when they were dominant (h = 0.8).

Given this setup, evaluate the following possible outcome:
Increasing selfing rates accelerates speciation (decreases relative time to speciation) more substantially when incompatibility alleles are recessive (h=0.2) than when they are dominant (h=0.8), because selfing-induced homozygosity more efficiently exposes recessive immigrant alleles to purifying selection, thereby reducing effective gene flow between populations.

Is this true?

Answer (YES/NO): NO